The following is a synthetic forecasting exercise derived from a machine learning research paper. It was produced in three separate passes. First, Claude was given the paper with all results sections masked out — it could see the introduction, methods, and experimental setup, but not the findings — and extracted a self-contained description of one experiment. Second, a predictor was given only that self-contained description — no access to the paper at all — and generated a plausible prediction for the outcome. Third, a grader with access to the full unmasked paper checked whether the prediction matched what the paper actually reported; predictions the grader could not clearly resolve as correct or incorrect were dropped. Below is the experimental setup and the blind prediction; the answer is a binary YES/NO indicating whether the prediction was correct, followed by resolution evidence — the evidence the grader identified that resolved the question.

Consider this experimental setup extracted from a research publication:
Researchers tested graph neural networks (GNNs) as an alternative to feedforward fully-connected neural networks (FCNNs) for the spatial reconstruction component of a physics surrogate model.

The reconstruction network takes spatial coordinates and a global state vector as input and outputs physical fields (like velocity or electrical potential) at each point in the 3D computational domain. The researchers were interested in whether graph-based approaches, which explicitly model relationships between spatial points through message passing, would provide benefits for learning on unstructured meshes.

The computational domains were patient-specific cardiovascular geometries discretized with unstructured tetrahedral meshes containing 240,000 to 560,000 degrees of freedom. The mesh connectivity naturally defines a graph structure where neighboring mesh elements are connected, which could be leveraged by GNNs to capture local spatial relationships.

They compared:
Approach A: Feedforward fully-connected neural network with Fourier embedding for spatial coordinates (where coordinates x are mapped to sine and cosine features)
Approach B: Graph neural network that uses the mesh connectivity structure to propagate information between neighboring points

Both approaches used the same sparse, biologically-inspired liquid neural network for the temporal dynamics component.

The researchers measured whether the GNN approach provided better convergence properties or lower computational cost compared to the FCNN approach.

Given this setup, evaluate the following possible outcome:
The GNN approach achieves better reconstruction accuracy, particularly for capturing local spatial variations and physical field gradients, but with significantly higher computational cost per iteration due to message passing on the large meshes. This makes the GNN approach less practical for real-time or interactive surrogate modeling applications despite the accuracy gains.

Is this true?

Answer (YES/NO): NO